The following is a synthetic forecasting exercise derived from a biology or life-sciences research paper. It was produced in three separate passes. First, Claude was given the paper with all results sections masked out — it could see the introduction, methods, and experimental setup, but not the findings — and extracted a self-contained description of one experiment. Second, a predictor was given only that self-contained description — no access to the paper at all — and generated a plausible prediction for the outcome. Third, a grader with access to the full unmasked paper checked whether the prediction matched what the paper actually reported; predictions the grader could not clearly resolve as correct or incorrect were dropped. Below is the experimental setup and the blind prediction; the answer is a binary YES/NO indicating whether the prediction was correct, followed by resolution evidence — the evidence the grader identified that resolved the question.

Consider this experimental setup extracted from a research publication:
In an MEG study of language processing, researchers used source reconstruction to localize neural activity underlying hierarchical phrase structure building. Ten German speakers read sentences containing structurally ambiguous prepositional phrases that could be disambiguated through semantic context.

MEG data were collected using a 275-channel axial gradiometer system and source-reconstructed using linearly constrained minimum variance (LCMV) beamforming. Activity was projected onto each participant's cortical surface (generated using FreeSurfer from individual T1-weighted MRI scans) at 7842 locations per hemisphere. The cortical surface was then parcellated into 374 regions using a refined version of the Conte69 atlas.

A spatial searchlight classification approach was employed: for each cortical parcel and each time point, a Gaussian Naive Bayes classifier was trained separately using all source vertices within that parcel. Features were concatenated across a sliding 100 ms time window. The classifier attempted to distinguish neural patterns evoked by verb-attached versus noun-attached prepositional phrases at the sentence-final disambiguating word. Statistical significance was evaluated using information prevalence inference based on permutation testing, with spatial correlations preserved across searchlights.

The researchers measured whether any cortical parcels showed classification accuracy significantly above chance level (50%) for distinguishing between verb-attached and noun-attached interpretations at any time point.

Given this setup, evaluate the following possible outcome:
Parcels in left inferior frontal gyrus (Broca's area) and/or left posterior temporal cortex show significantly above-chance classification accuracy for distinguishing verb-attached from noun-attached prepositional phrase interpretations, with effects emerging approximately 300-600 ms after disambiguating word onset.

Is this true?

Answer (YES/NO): NO